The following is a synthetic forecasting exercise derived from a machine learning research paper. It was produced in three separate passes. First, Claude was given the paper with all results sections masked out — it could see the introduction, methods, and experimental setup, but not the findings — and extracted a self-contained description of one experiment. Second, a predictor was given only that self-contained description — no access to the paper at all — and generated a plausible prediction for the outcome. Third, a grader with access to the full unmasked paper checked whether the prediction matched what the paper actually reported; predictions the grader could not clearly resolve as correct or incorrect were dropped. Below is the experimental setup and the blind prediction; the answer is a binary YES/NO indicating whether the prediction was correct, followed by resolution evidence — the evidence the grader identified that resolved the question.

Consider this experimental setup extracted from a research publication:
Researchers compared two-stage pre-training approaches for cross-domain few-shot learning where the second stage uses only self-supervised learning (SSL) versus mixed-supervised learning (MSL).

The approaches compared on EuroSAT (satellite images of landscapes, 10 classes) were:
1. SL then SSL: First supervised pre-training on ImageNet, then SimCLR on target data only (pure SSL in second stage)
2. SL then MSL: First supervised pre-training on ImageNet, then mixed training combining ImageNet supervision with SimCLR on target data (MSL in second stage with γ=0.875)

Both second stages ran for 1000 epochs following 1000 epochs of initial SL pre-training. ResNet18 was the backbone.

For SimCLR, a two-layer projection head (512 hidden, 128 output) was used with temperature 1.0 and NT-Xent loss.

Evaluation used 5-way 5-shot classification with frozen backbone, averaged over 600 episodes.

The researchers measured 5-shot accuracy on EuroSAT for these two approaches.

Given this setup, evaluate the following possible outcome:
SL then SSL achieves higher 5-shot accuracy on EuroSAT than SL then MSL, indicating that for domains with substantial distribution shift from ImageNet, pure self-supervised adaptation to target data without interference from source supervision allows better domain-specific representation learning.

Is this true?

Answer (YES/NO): YES